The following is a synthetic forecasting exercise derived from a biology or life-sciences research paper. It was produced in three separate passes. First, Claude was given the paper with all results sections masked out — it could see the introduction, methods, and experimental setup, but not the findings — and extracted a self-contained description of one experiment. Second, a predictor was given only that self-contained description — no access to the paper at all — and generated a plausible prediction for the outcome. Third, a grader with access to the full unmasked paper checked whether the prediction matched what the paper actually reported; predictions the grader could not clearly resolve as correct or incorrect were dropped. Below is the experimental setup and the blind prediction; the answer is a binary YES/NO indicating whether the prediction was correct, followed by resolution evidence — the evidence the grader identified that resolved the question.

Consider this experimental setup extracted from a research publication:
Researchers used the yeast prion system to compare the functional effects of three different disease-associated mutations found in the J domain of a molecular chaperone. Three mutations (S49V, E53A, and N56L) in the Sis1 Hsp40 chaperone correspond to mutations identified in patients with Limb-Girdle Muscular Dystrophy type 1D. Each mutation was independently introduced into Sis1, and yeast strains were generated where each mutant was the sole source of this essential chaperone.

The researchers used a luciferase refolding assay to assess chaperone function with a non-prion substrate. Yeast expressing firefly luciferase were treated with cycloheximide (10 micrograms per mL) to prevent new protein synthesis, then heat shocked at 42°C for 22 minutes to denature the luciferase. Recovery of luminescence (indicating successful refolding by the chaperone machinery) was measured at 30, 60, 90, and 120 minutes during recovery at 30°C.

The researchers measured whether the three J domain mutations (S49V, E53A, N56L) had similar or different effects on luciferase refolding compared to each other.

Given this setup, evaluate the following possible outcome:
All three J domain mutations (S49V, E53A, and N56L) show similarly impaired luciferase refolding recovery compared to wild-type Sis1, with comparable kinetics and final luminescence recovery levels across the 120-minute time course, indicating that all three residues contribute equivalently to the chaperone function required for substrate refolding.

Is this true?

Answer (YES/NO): NO